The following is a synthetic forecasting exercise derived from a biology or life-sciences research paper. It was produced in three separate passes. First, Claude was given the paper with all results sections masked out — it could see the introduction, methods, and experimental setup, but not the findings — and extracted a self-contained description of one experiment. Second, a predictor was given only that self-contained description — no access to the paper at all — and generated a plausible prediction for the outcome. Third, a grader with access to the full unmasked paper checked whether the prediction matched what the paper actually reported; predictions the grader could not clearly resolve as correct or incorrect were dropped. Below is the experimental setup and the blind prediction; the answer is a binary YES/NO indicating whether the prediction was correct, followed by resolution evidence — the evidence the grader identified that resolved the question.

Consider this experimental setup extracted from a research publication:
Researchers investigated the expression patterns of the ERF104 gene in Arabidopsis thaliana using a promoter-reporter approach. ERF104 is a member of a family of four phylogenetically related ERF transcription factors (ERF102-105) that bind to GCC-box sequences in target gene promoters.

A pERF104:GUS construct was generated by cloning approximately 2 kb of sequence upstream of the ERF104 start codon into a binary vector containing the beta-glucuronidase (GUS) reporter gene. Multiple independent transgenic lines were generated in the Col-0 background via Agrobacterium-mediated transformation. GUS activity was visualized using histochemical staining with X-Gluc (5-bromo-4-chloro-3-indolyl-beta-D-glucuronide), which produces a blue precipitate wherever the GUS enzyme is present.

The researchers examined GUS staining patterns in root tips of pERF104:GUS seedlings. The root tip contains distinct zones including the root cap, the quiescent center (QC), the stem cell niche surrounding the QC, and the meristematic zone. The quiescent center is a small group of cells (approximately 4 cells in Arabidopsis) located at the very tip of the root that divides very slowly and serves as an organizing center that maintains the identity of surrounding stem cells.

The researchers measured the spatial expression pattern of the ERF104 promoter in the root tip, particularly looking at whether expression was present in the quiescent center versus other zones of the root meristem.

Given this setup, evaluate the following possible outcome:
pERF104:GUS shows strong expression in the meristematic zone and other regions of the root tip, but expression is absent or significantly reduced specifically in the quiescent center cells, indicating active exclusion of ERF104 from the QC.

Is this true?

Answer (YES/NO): NO